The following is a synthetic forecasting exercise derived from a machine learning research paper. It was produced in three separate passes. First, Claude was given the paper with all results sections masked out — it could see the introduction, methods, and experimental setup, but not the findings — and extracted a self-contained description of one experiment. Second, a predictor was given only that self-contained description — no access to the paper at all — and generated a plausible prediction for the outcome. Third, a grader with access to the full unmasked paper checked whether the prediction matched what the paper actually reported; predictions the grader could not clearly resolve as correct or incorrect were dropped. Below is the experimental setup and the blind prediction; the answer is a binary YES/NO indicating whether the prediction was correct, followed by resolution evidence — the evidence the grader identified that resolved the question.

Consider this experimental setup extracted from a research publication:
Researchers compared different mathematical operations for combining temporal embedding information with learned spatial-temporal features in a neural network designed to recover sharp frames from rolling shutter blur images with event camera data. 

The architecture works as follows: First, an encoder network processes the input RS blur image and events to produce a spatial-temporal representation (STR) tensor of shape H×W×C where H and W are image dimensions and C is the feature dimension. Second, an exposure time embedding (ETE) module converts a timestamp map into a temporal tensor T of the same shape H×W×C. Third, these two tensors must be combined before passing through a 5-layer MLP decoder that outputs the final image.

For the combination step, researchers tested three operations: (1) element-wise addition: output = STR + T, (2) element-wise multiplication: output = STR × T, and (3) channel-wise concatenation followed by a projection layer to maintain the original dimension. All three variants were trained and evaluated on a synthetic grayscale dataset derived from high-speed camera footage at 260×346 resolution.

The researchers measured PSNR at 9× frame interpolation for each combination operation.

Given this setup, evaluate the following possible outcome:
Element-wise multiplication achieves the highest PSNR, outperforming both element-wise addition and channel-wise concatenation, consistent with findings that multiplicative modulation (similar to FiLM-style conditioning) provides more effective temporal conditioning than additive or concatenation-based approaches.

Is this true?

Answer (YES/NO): NO